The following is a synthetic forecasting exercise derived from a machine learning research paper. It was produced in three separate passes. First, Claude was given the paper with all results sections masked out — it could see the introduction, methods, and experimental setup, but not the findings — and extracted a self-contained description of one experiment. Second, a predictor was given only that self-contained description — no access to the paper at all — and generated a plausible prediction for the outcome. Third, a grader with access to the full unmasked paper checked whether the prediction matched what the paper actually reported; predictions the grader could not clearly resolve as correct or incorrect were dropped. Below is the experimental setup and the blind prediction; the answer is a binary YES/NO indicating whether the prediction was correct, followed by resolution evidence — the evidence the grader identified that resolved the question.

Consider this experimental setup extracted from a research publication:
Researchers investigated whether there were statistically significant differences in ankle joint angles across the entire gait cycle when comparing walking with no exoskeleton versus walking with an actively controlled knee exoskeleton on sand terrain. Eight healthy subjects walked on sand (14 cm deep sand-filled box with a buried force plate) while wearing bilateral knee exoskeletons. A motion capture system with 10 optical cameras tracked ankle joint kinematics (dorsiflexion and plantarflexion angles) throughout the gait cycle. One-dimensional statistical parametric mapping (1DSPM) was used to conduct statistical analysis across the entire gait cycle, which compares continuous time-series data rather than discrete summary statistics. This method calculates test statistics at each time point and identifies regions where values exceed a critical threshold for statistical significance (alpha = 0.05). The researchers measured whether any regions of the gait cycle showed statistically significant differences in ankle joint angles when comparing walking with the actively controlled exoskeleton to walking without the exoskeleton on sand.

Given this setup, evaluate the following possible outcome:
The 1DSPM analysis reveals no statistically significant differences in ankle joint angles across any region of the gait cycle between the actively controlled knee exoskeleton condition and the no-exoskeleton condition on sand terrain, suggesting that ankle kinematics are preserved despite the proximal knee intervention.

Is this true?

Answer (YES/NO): YES